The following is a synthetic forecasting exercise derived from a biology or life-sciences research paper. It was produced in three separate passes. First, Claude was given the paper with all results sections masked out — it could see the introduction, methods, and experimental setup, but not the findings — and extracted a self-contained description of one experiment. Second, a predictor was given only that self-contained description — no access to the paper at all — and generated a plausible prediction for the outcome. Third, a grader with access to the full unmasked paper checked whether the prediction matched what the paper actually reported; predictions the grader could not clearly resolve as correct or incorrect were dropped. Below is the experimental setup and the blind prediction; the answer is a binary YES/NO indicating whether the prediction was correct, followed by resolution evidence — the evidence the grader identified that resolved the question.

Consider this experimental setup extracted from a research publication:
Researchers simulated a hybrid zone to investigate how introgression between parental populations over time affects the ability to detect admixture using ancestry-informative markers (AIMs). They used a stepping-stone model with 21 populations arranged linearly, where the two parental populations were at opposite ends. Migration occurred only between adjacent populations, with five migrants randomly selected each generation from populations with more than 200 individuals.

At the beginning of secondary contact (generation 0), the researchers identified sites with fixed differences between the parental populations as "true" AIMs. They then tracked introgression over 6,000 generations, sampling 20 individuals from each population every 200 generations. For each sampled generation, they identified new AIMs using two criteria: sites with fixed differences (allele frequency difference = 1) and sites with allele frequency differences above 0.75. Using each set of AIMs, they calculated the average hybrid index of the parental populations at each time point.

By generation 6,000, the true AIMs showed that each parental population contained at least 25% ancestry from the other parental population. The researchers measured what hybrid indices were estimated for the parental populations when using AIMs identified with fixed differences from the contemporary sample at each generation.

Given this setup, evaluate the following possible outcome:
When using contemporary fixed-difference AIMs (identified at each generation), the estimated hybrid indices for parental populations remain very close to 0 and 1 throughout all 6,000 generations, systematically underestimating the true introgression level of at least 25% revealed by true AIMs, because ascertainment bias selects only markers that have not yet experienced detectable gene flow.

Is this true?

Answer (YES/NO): YES